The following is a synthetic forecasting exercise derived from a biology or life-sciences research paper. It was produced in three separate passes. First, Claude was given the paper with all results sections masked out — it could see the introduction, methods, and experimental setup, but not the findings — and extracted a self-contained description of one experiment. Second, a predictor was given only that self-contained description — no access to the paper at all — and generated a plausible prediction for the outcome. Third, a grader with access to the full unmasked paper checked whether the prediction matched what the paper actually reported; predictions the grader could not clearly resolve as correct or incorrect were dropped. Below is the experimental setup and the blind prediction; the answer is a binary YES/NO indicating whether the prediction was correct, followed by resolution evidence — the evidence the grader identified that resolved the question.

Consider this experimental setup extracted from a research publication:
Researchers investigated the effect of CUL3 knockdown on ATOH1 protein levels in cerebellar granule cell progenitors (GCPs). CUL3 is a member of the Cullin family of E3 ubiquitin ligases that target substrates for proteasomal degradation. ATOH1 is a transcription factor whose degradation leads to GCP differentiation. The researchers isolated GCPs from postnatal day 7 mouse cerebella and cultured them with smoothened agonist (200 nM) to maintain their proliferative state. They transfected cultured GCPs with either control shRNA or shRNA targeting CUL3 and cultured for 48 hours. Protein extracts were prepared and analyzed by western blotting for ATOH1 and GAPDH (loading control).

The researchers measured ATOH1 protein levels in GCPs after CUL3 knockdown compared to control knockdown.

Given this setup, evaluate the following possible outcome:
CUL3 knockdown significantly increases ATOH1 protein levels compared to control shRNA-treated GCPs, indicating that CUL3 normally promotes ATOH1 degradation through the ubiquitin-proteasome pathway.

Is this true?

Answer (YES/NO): YES